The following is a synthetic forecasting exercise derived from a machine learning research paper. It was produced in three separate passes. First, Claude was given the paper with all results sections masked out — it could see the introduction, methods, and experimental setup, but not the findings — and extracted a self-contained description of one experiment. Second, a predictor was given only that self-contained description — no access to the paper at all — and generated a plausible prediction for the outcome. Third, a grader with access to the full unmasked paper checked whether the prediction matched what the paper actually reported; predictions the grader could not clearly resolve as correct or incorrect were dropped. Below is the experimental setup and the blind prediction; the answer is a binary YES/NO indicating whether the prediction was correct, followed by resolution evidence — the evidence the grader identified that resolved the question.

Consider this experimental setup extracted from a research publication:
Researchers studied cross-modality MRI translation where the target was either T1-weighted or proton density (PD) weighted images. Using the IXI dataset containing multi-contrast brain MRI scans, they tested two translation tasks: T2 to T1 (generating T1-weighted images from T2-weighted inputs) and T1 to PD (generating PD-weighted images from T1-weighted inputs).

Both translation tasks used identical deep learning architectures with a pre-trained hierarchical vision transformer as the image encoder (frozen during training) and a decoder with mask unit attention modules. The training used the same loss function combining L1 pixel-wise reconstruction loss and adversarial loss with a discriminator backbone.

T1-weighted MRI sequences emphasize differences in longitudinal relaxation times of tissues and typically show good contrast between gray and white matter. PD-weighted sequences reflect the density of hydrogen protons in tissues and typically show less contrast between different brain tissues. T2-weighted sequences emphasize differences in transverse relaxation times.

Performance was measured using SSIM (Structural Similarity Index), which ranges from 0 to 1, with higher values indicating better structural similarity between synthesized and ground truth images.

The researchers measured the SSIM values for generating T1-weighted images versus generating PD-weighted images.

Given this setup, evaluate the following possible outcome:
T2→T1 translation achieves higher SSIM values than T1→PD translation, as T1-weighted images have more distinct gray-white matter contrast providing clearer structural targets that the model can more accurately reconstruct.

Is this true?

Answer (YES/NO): YES